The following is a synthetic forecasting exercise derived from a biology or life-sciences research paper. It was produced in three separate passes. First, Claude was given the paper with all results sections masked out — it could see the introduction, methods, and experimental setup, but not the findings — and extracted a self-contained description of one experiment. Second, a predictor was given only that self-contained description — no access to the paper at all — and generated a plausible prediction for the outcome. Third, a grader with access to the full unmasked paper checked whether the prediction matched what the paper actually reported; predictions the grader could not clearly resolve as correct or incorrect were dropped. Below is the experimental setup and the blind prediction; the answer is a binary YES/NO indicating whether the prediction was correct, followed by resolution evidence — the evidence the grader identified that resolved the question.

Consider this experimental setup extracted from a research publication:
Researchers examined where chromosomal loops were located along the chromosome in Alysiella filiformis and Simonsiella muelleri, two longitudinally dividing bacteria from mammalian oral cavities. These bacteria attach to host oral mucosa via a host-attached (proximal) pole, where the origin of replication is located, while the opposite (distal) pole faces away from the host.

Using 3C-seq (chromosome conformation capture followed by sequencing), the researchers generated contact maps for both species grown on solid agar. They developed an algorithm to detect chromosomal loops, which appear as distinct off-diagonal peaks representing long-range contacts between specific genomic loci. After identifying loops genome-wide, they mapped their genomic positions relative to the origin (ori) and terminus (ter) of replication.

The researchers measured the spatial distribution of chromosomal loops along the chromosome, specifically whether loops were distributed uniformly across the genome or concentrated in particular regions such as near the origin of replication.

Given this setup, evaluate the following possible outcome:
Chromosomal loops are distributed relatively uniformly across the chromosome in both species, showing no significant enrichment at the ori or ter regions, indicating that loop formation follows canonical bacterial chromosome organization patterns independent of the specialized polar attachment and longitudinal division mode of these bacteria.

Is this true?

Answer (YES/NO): NO